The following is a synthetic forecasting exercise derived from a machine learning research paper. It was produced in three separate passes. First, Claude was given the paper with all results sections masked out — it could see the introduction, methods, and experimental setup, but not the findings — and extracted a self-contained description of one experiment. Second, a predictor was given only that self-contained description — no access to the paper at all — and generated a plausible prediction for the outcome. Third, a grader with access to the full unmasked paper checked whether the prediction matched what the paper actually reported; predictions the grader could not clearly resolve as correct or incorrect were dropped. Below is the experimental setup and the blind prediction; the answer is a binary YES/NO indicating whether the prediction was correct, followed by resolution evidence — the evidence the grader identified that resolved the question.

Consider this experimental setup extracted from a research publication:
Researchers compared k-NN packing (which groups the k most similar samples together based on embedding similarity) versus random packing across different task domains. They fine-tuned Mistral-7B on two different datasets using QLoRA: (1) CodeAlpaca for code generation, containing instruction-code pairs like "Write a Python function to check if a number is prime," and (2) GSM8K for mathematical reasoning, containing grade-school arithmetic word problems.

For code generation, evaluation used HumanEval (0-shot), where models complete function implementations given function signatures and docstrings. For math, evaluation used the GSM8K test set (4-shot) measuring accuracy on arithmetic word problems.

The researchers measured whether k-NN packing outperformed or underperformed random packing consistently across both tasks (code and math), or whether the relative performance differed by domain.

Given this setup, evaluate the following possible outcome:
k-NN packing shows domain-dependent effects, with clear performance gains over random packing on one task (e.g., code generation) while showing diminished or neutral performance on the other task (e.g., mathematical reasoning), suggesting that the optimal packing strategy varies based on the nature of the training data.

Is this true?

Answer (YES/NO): NO